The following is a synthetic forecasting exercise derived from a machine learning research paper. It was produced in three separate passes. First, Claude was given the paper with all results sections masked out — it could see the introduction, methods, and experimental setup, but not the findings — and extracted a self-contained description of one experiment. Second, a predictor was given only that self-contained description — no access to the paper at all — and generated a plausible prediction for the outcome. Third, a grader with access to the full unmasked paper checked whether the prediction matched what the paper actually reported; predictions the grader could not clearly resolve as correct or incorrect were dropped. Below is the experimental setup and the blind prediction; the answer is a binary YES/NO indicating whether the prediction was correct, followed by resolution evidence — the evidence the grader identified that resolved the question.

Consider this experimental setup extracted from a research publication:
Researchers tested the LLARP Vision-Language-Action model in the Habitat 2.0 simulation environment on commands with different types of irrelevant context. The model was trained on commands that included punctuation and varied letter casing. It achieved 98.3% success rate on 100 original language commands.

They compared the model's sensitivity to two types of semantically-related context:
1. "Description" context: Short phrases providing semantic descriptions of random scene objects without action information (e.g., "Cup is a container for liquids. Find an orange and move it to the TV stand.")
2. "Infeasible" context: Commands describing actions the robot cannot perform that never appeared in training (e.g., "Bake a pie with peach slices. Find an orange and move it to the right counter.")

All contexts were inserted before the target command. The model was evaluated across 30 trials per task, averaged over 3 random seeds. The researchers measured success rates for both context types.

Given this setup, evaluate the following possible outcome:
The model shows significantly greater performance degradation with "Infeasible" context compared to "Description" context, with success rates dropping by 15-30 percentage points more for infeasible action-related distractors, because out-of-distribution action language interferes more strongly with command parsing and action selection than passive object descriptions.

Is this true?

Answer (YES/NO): NO